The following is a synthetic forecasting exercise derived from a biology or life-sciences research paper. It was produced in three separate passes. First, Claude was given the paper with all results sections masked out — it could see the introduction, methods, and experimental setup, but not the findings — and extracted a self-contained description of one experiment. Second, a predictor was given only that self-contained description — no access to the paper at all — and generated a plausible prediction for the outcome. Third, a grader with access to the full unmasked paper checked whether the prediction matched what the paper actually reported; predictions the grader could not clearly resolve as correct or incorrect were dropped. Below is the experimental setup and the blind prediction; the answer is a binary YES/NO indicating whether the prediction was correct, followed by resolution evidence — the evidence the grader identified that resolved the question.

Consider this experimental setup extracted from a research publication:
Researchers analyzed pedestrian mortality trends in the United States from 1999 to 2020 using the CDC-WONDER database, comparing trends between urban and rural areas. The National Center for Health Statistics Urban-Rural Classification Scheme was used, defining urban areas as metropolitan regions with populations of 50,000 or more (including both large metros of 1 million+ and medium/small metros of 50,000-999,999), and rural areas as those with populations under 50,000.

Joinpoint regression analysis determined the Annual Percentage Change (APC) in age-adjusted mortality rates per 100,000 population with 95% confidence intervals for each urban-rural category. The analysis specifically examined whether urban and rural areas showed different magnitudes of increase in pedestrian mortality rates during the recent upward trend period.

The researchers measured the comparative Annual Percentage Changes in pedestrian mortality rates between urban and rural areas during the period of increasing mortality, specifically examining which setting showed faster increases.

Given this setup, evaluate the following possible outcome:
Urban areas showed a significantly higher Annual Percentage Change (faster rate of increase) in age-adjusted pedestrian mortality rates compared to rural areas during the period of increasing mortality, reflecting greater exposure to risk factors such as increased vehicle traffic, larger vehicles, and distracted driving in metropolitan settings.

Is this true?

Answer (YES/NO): NO